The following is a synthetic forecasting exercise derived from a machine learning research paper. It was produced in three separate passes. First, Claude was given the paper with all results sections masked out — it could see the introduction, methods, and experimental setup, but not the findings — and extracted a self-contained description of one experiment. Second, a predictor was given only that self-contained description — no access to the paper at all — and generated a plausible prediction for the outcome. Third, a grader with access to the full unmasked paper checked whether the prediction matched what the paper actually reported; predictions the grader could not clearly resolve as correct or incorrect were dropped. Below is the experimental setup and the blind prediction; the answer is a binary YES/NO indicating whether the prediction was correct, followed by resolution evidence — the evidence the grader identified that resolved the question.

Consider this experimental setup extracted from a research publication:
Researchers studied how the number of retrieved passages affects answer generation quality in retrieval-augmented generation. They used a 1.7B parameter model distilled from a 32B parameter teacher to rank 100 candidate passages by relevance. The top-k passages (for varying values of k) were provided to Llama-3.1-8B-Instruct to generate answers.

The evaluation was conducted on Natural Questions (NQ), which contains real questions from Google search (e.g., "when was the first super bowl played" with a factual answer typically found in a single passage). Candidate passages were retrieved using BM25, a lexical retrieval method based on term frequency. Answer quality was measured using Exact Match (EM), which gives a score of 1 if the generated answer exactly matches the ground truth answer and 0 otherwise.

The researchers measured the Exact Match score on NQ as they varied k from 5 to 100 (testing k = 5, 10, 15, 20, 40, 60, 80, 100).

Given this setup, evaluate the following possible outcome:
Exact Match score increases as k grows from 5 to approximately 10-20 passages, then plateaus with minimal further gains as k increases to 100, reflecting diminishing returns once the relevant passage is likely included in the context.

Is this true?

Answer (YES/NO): NO